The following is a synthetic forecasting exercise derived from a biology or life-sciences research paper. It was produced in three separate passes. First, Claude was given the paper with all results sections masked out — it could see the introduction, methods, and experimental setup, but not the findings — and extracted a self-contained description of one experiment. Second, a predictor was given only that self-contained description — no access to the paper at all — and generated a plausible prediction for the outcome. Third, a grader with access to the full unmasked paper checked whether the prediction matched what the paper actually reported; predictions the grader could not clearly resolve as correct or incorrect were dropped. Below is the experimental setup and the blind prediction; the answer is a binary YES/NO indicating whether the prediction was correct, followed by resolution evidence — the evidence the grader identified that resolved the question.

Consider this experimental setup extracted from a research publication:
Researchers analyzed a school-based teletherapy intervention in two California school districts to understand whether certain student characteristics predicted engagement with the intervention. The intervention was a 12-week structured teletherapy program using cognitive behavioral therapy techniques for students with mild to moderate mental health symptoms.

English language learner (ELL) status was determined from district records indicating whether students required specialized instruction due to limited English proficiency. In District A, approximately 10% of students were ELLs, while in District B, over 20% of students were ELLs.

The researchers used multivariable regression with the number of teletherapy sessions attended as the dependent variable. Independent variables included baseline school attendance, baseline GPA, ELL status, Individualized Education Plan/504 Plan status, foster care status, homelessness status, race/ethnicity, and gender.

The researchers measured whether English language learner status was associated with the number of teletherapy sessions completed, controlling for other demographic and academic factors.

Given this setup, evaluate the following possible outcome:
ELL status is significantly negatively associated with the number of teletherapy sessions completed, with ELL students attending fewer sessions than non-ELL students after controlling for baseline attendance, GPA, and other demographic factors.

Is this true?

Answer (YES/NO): NO